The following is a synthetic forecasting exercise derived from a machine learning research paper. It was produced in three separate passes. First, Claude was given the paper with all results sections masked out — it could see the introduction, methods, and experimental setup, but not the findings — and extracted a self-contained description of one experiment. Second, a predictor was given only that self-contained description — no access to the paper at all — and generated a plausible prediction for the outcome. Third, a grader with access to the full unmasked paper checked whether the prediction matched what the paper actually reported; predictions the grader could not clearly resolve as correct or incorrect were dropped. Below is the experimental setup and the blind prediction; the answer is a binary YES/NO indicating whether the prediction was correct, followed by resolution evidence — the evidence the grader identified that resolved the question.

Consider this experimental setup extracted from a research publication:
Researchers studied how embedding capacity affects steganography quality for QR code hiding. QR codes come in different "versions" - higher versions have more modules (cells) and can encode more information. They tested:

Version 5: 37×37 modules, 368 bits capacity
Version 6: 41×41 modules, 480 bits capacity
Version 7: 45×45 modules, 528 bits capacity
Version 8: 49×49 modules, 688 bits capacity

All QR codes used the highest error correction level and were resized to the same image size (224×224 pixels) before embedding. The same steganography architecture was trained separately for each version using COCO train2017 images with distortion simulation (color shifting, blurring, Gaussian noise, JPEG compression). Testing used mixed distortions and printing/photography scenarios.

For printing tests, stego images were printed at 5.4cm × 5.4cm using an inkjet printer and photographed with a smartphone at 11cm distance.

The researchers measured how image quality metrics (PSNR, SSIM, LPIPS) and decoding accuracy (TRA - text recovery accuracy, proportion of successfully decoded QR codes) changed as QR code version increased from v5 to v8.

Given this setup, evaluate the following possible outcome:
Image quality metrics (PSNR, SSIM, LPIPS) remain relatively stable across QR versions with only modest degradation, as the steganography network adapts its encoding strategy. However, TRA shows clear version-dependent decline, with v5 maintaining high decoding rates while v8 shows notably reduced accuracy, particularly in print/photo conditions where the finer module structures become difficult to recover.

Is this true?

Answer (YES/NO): NO